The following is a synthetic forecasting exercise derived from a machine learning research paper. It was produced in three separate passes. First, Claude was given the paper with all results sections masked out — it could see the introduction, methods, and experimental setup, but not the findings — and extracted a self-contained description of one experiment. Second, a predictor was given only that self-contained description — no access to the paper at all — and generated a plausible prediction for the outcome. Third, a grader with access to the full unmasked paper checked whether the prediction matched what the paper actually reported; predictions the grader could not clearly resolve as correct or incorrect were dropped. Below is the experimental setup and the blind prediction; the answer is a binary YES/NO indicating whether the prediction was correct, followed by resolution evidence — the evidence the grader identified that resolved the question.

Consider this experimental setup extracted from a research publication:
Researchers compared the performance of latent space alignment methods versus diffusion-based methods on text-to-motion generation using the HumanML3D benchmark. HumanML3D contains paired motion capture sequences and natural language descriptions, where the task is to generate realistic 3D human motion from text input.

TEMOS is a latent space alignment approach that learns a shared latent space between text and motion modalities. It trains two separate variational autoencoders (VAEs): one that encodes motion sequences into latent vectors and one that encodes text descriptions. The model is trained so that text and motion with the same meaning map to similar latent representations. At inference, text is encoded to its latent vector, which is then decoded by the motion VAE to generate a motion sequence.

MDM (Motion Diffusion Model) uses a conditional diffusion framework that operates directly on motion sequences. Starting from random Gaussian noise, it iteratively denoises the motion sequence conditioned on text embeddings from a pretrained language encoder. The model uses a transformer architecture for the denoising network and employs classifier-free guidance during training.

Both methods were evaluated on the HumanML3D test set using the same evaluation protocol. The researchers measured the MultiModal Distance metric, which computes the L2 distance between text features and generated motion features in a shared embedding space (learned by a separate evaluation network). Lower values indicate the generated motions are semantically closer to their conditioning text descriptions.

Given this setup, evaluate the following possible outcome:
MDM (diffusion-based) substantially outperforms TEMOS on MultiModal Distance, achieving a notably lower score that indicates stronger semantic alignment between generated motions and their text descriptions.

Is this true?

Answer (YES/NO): NO